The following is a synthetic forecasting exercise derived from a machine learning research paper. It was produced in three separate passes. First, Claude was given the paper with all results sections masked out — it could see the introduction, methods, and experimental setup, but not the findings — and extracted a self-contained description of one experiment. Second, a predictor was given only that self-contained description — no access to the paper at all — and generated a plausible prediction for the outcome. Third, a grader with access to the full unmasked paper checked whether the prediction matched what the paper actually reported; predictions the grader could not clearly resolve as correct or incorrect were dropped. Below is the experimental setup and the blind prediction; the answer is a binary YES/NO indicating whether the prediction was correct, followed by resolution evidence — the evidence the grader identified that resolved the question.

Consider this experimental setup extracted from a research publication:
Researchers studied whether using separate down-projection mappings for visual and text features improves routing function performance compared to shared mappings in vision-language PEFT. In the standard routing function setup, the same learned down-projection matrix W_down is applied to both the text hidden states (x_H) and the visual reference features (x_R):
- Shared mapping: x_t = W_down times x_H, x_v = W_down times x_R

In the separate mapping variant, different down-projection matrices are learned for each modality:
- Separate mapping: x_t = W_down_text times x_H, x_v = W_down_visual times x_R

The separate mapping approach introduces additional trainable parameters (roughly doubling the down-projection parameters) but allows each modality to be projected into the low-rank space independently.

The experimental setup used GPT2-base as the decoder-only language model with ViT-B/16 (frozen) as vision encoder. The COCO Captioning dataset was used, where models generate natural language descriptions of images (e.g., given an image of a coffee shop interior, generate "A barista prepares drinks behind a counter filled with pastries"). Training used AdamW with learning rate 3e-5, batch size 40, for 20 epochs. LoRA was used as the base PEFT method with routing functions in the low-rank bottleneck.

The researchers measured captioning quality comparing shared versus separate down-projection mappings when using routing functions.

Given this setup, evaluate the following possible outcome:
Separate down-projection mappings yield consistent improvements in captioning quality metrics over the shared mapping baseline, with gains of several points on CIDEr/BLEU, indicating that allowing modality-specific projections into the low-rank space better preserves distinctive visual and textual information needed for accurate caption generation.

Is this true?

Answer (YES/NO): NO